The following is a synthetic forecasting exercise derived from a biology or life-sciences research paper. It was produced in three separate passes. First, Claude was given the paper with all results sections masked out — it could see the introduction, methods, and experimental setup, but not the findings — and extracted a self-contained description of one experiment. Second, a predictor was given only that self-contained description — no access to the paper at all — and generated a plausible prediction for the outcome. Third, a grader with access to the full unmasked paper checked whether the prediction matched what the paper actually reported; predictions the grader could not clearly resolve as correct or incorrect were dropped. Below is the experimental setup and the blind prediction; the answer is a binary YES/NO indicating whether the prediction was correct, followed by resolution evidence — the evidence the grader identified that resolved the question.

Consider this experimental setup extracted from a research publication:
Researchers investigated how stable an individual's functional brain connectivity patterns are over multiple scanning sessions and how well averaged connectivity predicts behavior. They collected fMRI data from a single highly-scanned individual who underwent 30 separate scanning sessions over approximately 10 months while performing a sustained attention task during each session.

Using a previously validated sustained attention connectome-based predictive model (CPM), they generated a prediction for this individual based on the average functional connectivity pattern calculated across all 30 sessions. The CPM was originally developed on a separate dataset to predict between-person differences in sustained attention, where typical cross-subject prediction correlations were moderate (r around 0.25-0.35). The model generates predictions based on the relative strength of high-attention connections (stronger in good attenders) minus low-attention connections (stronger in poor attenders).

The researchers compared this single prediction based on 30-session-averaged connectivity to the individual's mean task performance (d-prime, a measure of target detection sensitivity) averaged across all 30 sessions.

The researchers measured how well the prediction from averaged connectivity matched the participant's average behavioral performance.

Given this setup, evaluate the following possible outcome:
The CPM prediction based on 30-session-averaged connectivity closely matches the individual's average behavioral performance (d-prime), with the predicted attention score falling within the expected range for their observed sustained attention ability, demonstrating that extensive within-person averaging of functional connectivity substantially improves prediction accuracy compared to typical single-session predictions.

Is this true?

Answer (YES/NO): YES